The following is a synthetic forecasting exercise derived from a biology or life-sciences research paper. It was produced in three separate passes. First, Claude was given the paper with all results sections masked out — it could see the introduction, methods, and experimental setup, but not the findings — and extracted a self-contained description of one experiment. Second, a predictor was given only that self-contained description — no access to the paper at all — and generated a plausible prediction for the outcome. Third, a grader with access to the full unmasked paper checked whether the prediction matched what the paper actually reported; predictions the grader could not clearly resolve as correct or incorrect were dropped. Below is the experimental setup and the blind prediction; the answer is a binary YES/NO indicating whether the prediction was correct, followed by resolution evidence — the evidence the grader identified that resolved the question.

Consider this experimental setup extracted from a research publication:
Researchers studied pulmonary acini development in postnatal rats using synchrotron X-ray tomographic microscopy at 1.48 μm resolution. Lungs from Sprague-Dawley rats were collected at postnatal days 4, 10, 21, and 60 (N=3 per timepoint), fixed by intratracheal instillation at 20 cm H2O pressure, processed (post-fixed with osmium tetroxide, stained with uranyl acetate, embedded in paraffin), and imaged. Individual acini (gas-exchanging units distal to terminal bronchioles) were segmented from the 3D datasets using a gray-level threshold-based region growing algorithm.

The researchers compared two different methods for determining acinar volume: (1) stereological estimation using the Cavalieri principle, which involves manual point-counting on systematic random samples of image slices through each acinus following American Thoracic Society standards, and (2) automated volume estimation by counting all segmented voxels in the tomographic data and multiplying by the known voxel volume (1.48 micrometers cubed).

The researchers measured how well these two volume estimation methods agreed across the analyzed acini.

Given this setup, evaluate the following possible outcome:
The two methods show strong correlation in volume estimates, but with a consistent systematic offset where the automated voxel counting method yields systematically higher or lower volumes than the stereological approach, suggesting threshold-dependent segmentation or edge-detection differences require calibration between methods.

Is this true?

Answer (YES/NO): YES